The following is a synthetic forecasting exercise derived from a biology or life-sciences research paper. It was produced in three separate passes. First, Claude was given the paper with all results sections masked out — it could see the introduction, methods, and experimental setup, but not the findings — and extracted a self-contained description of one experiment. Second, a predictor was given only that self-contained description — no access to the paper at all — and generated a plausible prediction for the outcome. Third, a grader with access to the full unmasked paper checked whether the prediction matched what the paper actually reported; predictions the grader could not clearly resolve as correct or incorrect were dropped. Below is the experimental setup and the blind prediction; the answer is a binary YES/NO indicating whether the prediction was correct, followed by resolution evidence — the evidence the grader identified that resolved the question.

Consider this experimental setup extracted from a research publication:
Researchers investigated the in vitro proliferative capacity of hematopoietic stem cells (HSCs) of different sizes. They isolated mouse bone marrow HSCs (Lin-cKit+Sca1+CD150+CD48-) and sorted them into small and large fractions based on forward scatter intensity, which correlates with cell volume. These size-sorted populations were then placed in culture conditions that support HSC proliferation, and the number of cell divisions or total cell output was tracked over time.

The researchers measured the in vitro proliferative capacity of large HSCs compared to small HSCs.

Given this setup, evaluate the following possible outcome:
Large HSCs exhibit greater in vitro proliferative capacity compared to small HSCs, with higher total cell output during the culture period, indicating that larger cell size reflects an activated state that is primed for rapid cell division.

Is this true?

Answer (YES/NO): NO